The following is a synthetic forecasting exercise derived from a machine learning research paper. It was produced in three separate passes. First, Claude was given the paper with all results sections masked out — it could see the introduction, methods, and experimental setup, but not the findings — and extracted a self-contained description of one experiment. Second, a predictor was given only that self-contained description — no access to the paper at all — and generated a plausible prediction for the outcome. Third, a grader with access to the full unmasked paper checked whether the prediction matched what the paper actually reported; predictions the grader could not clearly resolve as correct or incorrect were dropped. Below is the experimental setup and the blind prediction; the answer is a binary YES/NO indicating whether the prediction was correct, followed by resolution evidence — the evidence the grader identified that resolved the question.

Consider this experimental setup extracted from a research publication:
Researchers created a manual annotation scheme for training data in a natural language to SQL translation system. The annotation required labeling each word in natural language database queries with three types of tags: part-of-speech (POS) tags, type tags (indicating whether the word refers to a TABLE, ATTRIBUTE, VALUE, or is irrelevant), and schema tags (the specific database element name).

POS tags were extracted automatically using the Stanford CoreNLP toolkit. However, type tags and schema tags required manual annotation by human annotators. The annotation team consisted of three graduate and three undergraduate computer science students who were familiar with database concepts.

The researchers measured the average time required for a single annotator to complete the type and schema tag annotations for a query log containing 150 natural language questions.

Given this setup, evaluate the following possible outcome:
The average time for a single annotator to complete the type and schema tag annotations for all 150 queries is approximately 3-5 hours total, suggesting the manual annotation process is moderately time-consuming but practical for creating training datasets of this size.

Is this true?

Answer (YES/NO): NO